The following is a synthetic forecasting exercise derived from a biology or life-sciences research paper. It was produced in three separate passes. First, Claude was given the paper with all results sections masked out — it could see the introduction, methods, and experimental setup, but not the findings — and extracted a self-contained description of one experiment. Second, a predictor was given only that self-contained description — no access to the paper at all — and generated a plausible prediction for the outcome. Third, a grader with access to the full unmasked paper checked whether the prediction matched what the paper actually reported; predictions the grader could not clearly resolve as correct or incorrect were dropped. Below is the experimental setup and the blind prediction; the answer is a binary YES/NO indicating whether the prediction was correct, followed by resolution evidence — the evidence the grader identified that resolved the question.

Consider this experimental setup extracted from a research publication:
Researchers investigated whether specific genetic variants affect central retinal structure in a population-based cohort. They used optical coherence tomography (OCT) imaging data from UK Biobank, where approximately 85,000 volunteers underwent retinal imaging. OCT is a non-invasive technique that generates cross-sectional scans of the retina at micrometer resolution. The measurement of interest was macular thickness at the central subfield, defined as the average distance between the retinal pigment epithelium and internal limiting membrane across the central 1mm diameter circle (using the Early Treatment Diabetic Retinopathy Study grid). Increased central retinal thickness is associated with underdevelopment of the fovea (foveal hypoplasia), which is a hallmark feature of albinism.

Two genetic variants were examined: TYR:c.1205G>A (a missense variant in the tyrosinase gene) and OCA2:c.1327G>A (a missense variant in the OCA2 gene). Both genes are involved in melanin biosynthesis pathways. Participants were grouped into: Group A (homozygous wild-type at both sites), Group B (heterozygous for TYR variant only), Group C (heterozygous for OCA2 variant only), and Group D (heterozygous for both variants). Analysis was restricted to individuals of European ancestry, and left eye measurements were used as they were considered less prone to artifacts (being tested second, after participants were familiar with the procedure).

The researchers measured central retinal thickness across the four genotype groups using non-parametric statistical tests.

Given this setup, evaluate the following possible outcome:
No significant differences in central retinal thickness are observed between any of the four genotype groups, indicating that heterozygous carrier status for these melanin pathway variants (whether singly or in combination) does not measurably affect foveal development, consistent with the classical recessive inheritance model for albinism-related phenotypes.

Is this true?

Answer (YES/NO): NO